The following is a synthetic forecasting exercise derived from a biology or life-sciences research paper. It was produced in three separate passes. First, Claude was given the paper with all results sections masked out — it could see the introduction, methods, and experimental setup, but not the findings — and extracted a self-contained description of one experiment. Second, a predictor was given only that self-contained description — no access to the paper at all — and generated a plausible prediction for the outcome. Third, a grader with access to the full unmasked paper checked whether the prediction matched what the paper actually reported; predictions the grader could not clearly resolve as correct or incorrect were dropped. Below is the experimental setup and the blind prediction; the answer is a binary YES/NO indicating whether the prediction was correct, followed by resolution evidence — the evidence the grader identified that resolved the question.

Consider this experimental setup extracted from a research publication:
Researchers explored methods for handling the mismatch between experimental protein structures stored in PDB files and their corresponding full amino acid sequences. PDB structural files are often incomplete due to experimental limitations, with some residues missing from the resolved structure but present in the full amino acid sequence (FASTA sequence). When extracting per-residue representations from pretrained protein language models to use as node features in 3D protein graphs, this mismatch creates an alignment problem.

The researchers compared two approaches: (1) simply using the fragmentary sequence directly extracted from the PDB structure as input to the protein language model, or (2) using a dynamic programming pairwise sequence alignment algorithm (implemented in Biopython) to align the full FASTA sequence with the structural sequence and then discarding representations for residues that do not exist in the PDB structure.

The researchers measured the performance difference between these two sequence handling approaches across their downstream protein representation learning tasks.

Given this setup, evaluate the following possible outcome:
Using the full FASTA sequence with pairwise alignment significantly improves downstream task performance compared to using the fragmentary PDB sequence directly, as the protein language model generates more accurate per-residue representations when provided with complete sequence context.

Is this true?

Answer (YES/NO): NO